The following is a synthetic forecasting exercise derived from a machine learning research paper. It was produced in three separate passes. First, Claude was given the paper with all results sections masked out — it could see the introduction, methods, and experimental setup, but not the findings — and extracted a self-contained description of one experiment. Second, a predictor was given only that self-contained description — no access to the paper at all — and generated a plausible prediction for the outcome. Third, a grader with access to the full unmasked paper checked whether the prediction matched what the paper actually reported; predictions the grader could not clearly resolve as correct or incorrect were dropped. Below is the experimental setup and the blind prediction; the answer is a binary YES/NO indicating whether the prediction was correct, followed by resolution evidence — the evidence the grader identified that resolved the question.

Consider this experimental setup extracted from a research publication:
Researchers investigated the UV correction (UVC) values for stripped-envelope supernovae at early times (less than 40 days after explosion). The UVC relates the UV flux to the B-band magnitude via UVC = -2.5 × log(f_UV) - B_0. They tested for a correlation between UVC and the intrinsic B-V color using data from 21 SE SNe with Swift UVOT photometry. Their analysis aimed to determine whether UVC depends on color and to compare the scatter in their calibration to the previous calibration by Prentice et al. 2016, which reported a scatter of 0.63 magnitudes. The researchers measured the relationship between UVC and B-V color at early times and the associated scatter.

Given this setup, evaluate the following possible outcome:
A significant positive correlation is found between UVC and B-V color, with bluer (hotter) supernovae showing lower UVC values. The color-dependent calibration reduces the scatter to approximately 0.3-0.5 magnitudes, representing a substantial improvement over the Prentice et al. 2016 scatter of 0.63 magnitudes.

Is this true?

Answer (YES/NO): NO